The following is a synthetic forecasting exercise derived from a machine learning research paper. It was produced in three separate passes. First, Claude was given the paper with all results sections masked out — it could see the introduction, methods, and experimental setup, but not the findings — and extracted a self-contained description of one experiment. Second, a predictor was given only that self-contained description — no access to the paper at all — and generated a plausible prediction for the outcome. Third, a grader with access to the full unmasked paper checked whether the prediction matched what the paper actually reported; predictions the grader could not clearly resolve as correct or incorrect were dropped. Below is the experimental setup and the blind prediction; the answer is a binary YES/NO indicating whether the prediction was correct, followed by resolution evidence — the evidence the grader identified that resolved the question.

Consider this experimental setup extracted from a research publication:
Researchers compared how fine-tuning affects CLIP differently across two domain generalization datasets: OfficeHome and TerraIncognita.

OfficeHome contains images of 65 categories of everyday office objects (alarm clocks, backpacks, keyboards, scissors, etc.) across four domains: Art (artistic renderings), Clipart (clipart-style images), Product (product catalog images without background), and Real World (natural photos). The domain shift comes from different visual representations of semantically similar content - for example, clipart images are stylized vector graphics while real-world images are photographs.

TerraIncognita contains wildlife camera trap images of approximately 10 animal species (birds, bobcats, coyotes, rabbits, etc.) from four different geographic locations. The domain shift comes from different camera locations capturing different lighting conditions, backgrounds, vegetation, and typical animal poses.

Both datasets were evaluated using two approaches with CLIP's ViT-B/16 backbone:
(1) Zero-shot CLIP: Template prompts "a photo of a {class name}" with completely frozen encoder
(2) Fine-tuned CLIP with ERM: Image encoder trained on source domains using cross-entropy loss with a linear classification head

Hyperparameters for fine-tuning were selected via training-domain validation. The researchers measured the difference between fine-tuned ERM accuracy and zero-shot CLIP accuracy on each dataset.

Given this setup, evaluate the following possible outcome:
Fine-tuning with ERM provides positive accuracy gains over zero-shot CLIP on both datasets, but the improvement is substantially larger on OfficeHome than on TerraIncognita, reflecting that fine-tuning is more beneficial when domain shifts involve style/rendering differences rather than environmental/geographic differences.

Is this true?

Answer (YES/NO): NO